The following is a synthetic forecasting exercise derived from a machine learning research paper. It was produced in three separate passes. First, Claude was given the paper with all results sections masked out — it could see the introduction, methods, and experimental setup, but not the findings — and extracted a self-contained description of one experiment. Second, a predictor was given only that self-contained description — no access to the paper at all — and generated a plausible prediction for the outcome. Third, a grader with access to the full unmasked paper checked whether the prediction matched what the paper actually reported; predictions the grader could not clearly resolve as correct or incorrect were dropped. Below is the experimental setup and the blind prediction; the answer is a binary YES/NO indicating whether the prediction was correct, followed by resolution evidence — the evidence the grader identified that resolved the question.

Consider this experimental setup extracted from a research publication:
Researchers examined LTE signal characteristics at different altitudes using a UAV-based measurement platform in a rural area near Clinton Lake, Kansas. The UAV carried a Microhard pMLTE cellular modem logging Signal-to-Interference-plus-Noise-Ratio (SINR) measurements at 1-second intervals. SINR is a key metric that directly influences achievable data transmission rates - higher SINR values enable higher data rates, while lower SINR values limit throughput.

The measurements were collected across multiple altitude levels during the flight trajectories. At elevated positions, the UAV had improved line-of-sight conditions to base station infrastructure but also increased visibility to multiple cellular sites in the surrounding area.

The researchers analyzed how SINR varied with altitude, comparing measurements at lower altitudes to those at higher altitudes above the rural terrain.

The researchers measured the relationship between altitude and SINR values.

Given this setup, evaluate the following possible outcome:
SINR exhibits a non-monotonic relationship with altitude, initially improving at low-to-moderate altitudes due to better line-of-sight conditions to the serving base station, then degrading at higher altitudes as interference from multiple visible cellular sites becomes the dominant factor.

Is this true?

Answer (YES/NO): NO